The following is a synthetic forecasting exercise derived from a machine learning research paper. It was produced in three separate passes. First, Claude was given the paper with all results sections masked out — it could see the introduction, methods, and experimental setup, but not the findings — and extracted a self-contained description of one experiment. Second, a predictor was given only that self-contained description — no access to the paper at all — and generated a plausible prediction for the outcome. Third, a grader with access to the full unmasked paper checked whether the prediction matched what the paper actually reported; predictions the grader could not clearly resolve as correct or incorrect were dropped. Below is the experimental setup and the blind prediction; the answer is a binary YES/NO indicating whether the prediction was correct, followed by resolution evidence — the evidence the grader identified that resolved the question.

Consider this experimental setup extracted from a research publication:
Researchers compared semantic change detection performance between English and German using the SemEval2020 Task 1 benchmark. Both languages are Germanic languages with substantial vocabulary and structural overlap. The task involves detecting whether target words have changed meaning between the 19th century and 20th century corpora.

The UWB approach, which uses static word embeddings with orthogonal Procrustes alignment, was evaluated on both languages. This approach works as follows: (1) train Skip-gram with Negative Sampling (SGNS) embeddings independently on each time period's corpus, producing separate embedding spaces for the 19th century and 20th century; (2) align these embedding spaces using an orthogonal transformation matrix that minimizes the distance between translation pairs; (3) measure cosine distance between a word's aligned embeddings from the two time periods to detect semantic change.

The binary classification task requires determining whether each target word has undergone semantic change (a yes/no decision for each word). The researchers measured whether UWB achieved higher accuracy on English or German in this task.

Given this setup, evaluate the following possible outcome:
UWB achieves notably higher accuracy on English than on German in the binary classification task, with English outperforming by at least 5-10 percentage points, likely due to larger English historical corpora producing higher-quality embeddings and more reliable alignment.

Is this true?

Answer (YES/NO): NO